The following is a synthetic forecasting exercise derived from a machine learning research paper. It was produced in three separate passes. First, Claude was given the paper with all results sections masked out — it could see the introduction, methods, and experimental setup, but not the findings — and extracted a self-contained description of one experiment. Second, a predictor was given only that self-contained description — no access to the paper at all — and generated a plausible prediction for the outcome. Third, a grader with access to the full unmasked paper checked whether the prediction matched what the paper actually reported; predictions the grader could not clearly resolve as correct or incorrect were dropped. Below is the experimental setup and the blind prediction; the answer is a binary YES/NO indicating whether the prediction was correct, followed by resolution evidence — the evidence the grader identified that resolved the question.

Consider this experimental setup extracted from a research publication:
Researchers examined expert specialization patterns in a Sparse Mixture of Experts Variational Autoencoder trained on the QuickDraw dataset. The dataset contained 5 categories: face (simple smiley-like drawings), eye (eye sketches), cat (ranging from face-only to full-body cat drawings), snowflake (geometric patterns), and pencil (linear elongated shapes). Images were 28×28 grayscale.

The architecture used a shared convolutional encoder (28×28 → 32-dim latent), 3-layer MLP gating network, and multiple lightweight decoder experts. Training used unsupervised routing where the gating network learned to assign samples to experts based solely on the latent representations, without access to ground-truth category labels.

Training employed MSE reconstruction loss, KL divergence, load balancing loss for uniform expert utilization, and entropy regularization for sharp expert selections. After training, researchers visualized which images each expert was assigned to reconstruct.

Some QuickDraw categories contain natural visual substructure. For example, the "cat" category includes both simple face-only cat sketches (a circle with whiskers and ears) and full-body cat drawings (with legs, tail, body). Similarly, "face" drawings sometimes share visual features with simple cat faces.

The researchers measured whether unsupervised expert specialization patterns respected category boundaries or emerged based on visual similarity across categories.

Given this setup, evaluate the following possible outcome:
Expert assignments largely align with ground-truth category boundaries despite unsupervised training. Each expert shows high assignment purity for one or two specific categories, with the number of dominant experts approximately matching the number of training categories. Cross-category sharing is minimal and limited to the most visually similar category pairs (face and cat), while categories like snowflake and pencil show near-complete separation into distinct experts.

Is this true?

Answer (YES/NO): NO